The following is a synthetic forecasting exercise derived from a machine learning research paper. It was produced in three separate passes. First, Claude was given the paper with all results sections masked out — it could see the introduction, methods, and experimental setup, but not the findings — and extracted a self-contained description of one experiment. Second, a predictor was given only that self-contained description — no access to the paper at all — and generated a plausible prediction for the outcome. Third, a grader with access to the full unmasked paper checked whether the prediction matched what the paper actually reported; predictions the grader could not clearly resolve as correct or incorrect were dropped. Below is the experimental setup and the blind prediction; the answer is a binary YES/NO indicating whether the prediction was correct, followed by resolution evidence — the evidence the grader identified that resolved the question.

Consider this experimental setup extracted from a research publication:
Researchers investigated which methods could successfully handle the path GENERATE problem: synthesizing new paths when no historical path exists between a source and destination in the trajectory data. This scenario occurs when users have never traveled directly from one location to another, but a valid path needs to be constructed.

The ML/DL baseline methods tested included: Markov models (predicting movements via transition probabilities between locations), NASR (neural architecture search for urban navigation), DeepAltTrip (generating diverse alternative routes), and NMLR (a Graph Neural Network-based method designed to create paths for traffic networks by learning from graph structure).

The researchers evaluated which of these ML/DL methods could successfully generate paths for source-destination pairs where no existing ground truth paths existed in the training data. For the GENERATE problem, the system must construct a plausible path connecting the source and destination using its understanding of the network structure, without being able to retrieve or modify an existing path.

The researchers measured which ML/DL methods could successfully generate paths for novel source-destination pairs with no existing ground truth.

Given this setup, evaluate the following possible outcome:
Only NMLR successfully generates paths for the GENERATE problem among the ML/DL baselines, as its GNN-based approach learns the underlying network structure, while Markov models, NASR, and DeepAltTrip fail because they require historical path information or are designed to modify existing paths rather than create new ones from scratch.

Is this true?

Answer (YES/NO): YES